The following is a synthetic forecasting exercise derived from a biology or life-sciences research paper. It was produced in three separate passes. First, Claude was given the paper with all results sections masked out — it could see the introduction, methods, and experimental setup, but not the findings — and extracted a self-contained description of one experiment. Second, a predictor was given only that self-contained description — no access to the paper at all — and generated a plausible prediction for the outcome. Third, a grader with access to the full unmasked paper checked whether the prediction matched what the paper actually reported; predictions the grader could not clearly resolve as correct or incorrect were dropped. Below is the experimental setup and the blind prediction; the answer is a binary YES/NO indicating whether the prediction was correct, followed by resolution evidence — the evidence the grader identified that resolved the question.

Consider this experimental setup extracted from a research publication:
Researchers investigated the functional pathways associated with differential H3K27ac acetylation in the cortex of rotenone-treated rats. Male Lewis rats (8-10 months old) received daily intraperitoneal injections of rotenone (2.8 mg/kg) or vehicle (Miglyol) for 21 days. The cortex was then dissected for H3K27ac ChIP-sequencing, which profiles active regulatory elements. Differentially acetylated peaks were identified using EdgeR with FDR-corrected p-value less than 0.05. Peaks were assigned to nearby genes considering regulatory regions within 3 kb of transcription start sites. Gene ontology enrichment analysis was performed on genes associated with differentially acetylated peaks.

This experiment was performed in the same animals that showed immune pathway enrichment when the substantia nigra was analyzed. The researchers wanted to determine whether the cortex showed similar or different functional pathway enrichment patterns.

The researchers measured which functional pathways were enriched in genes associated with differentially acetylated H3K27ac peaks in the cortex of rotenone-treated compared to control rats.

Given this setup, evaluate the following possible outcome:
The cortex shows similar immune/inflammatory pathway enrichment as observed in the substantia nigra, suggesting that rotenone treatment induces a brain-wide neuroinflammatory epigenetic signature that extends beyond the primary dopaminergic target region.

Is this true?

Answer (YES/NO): NO